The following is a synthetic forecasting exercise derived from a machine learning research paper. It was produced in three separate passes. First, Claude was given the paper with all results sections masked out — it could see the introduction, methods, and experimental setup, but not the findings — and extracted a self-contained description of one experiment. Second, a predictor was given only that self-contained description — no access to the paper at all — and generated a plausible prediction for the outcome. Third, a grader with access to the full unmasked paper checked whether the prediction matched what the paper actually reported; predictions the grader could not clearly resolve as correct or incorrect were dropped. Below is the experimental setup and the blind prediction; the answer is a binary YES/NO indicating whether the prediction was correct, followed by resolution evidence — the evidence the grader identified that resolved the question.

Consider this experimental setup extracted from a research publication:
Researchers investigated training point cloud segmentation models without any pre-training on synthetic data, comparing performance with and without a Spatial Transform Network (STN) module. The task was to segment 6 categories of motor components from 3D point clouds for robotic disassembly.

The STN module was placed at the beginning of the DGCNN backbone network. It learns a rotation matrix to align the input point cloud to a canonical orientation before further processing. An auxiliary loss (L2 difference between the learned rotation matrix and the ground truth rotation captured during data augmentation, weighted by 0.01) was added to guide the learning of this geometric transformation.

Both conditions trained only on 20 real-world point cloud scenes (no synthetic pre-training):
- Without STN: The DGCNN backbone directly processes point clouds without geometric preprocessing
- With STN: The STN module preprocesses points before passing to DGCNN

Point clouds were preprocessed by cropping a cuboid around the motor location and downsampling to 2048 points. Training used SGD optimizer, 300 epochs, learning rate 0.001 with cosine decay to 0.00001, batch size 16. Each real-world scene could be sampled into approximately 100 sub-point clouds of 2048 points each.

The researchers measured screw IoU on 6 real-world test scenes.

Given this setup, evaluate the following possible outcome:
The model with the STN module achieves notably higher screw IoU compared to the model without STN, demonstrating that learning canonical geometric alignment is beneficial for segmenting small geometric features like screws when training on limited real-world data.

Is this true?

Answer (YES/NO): YES